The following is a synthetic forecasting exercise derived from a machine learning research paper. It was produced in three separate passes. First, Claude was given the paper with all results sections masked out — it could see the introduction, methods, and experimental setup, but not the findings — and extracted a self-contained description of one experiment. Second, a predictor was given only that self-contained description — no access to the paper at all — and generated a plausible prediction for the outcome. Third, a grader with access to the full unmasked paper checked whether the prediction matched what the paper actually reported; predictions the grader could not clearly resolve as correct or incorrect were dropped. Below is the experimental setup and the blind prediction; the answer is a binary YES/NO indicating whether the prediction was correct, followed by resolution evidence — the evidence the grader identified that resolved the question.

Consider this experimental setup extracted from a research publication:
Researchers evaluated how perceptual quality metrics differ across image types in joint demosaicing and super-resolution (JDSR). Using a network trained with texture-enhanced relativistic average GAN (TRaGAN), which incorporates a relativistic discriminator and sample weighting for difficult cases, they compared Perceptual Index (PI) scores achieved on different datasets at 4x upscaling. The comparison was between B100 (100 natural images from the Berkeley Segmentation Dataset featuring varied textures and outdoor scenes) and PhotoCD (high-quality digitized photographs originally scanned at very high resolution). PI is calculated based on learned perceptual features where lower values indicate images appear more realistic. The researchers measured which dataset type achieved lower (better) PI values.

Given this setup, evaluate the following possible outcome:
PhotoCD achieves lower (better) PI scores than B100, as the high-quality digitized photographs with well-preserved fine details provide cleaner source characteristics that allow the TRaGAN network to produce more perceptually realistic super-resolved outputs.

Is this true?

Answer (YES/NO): NO